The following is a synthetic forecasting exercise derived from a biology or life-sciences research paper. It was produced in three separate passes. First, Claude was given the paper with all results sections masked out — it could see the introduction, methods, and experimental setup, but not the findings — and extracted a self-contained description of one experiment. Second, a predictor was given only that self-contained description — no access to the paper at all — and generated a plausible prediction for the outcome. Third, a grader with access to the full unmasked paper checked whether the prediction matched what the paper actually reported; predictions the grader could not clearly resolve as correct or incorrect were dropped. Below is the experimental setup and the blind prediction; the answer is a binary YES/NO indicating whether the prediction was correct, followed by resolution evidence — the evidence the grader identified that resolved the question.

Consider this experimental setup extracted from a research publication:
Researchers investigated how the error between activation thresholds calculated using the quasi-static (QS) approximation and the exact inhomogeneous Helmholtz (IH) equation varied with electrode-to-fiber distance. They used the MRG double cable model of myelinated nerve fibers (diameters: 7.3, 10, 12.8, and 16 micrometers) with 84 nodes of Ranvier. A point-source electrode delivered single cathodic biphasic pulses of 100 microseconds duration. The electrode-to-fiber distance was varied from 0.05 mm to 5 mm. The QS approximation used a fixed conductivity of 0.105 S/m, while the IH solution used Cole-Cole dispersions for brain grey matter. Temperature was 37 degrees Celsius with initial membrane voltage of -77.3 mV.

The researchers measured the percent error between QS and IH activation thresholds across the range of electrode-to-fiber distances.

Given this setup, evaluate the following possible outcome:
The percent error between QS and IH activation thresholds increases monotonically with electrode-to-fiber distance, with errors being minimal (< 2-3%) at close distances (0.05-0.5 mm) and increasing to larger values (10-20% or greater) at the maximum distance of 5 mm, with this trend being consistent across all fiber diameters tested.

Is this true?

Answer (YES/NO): NO